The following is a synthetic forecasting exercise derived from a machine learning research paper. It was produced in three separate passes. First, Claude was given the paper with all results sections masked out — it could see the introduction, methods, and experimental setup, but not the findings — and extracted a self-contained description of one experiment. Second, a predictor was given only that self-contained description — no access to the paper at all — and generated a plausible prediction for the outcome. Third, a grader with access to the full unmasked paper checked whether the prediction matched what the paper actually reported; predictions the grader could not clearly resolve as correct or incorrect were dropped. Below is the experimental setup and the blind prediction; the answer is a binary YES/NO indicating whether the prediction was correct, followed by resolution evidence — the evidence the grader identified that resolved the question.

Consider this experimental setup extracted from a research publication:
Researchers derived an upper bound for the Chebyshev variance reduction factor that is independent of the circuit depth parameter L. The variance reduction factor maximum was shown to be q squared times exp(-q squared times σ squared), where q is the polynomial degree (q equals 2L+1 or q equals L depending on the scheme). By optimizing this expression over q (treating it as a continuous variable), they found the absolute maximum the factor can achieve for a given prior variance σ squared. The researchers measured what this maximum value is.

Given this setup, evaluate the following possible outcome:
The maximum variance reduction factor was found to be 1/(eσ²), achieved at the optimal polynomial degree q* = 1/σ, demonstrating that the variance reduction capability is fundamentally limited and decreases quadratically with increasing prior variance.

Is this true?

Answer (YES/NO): NO